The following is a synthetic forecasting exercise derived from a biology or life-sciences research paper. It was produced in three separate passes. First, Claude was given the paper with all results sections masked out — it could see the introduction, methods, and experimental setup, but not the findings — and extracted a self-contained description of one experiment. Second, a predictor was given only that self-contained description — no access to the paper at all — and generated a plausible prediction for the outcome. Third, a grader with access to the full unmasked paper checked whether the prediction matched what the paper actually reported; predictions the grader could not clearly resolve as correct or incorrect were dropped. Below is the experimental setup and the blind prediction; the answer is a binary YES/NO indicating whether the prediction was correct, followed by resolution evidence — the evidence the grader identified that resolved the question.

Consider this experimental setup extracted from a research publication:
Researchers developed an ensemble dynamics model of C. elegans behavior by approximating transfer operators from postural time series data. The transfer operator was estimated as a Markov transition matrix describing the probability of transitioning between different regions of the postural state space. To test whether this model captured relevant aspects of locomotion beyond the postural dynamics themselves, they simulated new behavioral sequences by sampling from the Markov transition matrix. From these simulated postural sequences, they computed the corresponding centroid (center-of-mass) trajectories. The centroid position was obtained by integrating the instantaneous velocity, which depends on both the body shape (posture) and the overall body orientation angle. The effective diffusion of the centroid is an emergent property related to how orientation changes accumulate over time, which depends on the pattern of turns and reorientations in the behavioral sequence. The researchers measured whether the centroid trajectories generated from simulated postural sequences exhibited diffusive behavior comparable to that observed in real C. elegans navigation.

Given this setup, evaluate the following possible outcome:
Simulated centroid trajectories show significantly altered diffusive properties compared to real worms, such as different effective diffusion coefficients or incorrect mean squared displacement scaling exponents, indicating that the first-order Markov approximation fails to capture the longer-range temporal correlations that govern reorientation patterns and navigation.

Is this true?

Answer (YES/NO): NO